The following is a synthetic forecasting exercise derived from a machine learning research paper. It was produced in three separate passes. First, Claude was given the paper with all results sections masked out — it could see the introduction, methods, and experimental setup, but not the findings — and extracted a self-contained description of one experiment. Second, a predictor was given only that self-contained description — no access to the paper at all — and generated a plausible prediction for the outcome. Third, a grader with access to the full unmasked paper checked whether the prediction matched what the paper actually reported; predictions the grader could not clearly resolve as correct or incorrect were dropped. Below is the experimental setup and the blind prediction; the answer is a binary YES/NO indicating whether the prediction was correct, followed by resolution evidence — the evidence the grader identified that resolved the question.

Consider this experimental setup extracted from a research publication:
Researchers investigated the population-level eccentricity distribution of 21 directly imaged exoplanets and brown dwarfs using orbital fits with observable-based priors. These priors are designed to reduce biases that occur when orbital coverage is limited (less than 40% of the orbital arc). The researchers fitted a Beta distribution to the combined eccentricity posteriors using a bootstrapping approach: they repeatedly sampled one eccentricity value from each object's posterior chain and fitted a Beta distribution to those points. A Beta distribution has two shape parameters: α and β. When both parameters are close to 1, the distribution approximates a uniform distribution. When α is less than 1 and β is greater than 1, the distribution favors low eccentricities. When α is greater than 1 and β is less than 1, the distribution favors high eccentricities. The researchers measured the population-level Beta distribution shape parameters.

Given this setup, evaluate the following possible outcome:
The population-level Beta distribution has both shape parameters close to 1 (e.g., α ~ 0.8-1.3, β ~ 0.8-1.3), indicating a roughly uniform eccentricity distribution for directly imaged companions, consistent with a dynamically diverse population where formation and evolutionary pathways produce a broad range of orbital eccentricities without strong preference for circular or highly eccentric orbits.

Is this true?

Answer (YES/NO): NO